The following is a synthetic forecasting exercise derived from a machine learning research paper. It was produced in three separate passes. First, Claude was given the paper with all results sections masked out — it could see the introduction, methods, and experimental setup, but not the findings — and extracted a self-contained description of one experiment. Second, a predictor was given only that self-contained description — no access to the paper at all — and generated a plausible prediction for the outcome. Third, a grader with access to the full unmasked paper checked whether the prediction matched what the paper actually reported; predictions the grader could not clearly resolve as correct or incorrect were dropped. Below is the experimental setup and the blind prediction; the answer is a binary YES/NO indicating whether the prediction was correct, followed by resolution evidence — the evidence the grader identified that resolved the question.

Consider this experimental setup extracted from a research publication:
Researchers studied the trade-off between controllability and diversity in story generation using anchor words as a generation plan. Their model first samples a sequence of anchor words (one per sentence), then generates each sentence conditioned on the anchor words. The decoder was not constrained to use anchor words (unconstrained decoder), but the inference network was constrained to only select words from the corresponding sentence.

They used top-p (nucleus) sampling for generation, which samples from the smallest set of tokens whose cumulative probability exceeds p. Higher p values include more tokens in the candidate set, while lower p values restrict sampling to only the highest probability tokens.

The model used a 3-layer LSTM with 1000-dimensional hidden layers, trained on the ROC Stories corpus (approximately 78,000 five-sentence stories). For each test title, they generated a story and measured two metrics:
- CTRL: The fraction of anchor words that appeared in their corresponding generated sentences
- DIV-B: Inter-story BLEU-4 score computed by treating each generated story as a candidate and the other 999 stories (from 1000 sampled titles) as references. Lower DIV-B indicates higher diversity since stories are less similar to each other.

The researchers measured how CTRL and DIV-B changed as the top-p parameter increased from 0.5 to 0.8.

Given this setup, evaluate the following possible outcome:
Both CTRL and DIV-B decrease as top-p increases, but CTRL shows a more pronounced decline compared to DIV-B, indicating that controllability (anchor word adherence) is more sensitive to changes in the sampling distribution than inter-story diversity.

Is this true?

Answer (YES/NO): NO